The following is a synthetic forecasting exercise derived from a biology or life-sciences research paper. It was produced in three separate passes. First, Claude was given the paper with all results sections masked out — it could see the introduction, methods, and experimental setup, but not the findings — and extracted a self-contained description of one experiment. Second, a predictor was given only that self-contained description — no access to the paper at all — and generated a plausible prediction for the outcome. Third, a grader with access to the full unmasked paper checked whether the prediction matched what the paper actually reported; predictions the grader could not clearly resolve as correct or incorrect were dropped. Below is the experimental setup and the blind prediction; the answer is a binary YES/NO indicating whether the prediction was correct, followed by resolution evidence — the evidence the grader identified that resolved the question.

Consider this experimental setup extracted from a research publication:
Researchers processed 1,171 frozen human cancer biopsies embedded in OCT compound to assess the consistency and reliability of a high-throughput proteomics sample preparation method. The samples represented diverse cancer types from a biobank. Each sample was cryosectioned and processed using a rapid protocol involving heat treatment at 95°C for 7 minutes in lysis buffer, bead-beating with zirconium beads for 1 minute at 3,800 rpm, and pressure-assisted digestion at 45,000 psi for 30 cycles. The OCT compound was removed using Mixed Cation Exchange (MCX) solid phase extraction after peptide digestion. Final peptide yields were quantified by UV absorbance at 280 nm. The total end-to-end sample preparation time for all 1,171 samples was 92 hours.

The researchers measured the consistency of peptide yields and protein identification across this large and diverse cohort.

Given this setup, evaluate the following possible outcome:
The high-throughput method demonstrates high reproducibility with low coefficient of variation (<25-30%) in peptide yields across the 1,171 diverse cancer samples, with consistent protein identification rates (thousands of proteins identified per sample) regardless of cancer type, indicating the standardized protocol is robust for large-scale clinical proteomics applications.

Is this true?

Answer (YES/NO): NO